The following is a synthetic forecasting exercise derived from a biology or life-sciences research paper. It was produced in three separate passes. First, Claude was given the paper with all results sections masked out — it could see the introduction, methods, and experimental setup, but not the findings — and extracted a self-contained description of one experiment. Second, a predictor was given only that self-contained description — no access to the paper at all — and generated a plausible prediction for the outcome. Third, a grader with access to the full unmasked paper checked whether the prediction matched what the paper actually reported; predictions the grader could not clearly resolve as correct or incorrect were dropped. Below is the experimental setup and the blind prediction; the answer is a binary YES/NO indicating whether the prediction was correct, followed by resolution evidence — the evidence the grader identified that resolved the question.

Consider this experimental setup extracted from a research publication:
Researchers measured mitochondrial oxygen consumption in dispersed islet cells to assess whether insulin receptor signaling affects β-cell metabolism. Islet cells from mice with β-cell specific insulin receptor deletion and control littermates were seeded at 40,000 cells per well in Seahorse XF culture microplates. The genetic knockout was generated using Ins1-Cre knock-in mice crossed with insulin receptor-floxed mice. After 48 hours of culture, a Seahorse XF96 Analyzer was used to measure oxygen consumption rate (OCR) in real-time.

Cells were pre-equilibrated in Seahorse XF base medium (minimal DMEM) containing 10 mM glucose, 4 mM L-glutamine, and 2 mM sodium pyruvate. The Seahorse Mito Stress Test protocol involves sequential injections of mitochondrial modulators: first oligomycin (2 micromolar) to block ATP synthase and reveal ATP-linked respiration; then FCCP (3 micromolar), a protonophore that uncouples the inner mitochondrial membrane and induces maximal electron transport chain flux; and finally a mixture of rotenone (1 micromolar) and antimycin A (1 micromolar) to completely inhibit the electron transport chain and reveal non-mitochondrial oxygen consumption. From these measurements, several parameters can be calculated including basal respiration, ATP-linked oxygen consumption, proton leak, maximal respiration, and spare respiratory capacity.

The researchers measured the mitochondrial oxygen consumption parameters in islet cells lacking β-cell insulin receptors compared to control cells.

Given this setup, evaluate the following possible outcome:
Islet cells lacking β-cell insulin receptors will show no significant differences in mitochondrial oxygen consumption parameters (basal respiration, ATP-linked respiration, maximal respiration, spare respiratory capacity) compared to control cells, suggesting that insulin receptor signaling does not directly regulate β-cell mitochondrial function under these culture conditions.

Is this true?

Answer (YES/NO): NO